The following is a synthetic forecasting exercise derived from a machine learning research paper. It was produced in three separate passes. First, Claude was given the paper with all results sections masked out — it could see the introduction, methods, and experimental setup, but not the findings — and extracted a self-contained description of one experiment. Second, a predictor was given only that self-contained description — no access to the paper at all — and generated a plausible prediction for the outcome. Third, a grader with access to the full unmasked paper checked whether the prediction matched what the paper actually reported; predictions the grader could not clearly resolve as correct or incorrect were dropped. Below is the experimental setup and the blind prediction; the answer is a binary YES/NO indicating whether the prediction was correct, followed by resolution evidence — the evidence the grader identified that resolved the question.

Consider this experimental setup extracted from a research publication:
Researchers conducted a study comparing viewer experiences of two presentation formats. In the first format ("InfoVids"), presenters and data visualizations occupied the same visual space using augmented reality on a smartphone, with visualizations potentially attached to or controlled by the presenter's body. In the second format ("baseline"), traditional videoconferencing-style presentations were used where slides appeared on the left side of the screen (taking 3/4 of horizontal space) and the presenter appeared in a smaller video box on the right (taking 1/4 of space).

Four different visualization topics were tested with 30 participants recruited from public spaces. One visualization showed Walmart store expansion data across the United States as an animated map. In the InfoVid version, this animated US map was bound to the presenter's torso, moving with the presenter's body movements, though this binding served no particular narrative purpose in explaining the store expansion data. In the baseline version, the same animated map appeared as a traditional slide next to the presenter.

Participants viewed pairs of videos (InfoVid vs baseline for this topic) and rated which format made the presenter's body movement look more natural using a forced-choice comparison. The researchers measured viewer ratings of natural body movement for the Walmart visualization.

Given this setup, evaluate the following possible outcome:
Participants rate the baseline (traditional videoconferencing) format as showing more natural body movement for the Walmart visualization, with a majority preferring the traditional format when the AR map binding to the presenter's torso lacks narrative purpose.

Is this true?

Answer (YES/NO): YES